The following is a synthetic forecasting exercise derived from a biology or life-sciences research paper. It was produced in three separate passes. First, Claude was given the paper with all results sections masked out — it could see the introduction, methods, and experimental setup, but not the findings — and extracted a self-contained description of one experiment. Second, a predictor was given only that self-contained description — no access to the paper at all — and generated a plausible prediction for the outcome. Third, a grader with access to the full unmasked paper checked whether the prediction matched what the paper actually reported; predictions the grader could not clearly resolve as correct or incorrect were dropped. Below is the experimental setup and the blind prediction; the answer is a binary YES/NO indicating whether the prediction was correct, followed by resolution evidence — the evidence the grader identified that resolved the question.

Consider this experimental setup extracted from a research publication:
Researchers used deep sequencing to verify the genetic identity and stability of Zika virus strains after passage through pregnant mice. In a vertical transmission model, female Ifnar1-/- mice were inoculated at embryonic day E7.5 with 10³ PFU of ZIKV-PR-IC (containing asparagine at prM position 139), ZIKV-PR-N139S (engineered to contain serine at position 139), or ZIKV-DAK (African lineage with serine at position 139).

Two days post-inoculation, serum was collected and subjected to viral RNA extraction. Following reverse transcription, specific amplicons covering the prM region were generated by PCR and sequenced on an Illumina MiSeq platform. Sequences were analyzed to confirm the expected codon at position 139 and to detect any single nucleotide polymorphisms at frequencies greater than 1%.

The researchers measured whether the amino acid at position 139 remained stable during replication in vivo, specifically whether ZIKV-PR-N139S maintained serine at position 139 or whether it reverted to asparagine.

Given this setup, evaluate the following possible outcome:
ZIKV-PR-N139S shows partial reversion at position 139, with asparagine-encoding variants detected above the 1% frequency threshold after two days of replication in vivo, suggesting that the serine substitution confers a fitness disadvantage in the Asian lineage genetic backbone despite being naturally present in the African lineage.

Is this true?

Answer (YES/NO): NO